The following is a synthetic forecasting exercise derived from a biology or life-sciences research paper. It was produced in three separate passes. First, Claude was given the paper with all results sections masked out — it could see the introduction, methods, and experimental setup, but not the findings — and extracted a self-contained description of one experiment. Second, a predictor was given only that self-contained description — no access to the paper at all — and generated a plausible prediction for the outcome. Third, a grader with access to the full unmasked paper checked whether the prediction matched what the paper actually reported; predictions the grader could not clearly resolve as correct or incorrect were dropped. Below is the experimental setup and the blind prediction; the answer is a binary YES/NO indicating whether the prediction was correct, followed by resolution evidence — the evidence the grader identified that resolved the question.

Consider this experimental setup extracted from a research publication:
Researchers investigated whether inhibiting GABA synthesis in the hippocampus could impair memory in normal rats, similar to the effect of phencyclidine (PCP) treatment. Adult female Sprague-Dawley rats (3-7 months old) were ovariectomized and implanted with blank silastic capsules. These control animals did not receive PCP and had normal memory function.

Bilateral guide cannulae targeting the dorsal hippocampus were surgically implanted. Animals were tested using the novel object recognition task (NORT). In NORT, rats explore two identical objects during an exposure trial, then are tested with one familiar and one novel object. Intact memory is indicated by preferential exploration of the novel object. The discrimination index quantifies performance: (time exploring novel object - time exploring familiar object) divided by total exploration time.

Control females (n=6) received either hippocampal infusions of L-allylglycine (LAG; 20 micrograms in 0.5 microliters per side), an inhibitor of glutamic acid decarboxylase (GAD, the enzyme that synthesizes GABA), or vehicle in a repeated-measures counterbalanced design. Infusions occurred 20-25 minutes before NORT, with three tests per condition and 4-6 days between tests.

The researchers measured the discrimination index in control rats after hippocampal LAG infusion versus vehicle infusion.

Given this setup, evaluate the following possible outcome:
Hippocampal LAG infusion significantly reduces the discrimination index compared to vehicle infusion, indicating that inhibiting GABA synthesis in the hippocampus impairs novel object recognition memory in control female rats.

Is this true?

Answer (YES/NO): YES